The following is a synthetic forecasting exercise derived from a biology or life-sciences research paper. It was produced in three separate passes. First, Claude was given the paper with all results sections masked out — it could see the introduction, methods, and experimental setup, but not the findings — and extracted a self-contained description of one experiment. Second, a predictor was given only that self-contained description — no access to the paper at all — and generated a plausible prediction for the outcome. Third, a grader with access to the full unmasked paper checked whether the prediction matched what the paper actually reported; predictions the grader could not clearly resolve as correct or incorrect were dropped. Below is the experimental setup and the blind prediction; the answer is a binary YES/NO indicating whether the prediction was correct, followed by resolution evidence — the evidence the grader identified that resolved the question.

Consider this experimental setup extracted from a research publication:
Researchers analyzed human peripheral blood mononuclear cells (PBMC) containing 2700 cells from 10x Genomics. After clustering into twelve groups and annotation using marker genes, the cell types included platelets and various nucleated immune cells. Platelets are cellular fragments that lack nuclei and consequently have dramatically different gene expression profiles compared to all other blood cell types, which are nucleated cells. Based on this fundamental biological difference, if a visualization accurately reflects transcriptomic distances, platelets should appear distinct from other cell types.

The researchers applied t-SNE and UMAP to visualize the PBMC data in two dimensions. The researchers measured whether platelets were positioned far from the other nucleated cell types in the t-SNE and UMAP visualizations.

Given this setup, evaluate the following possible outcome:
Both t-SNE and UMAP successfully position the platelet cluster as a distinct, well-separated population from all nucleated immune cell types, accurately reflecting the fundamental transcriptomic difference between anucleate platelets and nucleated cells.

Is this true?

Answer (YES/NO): NO